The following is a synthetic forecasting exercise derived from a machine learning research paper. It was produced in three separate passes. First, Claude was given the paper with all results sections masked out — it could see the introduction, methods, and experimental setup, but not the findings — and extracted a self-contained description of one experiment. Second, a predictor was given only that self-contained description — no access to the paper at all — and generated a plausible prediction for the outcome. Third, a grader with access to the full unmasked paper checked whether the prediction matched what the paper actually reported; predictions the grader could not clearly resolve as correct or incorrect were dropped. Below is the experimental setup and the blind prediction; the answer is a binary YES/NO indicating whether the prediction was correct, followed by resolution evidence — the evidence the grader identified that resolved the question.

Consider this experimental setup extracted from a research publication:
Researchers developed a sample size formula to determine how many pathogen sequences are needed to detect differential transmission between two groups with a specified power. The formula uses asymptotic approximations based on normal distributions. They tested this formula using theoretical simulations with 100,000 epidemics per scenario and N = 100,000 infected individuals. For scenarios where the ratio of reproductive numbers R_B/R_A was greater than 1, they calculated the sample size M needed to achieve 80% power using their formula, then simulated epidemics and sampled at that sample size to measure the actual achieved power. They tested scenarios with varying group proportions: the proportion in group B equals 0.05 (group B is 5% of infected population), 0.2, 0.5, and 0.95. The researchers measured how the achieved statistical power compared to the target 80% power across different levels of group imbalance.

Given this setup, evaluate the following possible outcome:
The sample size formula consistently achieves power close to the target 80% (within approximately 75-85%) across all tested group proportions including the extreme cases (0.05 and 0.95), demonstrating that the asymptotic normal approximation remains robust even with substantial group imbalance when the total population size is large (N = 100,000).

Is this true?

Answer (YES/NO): NO